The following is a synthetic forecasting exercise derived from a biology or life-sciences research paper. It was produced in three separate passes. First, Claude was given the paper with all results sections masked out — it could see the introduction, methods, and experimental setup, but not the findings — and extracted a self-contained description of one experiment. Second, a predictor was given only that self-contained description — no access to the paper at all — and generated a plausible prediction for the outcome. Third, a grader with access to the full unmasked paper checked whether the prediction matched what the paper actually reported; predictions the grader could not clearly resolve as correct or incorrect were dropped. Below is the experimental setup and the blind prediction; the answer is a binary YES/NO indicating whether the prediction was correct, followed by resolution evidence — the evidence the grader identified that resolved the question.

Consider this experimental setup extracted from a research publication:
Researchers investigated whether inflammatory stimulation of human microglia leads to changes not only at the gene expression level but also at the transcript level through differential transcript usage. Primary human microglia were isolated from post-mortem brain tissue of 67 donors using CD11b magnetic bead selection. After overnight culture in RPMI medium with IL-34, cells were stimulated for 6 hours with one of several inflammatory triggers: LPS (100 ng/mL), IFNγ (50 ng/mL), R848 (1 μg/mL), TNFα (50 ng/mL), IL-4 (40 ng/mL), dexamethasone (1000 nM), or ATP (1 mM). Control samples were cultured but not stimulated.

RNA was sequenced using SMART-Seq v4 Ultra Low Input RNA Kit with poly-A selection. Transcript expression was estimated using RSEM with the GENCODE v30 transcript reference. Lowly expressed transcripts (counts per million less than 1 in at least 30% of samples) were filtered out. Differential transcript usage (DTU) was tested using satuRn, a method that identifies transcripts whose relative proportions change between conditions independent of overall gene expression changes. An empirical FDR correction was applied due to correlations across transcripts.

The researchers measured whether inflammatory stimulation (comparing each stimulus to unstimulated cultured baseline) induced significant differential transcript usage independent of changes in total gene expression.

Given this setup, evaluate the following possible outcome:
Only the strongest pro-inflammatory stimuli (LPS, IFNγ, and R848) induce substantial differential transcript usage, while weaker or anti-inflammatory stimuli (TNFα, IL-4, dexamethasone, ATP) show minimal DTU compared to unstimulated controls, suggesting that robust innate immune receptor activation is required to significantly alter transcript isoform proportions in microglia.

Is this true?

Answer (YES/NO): NO